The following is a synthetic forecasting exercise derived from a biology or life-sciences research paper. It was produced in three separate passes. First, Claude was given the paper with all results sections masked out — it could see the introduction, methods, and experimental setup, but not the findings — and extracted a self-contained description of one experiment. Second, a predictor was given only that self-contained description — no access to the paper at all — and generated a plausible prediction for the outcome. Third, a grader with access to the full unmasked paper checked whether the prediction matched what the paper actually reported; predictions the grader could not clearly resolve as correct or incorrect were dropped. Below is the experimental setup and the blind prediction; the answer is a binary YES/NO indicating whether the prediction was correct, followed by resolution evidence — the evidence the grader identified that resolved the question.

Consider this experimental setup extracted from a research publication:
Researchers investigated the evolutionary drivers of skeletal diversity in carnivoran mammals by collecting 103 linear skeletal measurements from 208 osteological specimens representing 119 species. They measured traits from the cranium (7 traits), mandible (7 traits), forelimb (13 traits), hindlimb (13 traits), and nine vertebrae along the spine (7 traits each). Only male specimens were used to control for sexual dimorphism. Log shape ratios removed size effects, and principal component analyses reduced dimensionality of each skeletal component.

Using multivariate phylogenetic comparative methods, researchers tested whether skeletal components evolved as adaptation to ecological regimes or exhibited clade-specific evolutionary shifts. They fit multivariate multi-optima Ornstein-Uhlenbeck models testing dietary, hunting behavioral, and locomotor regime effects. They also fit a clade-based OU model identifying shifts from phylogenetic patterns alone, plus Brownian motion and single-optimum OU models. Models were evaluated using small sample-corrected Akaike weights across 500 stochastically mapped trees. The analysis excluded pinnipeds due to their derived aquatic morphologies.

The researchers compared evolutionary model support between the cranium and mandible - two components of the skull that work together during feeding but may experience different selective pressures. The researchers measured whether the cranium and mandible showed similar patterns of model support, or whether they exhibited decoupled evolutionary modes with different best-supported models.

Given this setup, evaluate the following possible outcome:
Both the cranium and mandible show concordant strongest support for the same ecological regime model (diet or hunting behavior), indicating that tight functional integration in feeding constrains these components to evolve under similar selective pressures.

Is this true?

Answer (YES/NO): NO